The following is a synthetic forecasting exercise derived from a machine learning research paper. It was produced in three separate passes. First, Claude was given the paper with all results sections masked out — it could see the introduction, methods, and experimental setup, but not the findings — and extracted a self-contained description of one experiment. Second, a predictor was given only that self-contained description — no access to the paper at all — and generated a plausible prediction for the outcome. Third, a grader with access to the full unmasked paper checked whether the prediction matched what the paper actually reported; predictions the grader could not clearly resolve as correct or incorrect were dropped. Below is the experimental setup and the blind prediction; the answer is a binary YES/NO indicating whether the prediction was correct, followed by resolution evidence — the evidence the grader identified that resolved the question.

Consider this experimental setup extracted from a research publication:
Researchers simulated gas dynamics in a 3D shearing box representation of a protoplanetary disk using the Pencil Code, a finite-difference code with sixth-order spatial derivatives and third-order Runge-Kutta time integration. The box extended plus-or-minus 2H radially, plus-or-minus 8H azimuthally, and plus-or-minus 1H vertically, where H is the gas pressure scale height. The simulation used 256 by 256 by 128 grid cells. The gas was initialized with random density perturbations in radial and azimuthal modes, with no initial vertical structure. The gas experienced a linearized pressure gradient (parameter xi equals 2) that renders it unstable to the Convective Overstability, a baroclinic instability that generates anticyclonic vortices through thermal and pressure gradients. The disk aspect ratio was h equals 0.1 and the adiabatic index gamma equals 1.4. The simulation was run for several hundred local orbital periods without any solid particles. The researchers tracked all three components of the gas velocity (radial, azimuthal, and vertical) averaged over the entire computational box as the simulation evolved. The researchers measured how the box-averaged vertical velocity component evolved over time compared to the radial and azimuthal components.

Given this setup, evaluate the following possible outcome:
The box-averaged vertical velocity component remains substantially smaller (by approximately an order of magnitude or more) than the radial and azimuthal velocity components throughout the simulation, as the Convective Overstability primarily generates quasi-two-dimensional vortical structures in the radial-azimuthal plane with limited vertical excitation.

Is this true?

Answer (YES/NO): YES